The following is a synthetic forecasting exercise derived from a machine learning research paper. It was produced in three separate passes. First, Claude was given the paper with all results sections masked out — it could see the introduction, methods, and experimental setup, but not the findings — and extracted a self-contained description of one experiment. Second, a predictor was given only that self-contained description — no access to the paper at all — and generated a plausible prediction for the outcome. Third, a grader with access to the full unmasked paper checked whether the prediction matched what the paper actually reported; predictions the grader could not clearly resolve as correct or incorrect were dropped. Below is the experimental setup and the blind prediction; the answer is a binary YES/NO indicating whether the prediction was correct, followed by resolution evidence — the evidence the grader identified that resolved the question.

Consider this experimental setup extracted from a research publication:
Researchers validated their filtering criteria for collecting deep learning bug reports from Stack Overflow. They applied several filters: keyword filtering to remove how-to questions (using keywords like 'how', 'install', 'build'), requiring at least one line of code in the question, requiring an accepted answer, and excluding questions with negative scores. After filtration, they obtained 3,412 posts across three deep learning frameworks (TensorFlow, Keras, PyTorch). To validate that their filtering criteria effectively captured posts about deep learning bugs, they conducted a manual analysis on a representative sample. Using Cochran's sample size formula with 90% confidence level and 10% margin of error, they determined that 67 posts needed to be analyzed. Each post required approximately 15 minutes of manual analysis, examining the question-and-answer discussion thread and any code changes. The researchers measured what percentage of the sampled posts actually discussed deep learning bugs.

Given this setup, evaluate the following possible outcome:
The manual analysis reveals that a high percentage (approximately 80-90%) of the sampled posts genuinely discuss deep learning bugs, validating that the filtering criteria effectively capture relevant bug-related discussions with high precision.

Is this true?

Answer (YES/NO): NO